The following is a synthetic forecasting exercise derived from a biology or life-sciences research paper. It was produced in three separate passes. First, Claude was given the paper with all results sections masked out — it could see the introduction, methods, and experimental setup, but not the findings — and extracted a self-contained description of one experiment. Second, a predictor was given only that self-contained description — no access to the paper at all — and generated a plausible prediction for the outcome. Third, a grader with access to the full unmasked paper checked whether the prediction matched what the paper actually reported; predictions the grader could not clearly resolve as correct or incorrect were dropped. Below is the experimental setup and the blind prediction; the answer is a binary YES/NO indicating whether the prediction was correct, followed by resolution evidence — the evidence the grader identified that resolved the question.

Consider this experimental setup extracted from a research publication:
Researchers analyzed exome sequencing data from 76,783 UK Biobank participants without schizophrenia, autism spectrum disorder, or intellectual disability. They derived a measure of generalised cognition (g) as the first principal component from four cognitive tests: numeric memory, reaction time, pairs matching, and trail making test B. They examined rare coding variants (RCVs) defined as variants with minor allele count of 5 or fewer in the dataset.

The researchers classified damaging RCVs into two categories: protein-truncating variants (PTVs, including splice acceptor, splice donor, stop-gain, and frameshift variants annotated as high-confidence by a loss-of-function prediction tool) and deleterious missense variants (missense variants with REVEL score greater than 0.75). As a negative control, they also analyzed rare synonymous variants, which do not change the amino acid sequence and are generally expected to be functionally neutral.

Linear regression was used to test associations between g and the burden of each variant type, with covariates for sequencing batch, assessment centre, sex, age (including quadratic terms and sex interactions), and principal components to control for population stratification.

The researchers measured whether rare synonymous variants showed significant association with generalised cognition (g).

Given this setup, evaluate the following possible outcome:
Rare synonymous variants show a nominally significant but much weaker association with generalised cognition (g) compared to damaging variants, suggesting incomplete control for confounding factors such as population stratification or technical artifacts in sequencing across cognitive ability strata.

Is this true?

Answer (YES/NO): NO